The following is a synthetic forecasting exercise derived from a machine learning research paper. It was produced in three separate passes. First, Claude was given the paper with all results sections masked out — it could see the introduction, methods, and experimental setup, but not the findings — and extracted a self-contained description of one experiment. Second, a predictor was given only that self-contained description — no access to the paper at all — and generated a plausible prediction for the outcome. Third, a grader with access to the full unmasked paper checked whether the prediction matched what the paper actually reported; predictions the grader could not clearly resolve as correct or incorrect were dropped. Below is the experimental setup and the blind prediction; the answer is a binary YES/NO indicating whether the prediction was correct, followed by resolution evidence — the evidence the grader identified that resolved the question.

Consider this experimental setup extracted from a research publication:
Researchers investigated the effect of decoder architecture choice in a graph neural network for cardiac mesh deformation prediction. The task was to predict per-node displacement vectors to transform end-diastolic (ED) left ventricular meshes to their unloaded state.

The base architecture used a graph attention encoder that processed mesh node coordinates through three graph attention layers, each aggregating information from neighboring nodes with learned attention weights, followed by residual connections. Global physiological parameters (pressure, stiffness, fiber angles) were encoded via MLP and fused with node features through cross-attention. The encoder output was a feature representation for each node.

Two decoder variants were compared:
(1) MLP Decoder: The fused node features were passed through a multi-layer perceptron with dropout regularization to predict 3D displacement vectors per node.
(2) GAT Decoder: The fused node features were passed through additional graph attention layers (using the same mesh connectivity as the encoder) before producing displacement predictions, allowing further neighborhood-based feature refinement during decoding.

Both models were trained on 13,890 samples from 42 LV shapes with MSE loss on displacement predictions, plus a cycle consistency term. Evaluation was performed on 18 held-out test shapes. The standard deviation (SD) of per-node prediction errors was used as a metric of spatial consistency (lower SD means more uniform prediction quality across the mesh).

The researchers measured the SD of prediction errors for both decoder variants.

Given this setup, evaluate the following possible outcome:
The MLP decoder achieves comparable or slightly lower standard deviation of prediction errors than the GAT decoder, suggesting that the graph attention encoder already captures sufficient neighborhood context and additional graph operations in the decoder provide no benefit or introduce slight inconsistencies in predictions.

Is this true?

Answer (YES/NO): NO